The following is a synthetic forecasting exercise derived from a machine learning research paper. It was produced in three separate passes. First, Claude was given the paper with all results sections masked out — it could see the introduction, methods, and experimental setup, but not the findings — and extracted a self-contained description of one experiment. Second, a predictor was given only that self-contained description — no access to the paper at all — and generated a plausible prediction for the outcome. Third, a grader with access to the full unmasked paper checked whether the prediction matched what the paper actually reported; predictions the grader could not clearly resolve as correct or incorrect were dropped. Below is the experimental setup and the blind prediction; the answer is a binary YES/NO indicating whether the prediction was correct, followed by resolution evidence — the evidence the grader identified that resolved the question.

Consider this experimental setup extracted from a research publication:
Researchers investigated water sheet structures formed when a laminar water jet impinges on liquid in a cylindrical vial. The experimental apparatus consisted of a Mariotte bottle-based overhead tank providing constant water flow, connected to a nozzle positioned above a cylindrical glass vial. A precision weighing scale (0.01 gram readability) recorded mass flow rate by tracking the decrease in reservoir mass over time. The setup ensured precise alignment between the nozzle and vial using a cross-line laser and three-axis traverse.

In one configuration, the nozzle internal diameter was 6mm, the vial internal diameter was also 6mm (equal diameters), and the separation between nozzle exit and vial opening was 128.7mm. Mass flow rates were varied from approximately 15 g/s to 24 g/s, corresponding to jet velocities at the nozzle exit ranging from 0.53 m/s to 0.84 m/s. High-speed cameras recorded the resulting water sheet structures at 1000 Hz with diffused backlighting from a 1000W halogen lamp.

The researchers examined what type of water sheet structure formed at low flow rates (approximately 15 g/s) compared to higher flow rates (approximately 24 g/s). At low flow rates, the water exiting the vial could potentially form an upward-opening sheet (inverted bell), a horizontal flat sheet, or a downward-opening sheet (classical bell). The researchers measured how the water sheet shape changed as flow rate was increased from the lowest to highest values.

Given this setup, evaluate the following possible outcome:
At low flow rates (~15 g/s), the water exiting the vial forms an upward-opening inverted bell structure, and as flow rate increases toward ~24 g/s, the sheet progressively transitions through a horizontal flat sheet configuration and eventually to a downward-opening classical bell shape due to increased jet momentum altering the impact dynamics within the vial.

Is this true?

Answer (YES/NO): YES